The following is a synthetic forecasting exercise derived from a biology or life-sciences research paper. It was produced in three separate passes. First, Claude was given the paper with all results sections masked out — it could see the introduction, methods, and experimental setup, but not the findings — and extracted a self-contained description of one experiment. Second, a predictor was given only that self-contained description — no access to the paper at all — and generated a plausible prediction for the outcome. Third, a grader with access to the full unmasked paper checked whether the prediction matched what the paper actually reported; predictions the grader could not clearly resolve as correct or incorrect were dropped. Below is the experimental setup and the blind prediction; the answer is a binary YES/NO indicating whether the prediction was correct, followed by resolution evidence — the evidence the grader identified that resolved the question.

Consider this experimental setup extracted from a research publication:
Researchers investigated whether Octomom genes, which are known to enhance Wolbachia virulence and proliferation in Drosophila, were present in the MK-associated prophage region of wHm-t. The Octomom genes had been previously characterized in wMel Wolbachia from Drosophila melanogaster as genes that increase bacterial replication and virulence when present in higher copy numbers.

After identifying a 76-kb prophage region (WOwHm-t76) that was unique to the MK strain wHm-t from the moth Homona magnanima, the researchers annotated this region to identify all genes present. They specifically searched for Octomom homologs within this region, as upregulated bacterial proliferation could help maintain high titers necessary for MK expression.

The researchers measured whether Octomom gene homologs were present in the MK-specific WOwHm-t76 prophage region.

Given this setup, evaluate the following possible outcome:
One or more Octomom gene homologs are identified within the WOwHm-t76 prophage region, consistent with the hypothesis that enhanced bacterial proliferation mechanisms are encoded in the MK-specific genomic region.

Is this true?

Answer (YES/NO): YES